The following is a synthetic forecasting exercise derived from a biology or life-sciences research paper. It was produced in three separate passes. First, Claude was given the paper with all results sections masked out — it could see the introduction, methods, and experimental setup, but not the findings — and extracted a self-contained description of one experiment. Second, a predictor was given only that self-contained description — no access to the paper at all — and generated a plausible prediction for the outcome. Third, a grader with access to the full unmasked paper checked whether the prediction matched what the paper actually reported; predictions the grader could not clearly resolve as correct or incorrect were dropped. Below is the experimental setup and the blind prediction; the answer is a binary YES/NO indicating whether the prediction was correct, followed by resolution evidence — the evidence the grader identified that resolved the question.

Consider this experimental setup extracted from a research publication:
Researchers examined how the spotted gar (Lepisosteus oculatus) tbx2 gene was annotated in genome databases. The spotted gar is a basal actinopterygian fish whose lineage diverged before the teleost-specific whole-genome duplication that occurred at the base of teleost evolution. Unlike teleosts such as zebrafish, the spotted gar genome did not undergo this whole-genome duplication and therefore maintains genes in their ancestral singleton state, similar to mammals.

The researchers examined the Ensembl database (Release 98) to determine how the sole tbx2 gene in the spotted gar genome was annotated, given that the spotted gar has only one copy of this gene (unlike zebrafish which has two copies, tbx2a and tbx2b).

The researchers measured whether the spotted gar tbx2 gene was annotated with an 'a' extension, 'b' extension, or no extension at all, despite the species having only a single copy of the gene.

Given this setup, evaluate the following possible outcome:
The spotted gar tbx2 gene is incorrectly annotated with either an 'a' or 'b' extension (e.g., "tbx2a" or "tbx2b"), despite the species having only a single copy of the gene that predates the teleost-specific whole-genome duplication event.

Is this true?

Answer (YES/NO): YES